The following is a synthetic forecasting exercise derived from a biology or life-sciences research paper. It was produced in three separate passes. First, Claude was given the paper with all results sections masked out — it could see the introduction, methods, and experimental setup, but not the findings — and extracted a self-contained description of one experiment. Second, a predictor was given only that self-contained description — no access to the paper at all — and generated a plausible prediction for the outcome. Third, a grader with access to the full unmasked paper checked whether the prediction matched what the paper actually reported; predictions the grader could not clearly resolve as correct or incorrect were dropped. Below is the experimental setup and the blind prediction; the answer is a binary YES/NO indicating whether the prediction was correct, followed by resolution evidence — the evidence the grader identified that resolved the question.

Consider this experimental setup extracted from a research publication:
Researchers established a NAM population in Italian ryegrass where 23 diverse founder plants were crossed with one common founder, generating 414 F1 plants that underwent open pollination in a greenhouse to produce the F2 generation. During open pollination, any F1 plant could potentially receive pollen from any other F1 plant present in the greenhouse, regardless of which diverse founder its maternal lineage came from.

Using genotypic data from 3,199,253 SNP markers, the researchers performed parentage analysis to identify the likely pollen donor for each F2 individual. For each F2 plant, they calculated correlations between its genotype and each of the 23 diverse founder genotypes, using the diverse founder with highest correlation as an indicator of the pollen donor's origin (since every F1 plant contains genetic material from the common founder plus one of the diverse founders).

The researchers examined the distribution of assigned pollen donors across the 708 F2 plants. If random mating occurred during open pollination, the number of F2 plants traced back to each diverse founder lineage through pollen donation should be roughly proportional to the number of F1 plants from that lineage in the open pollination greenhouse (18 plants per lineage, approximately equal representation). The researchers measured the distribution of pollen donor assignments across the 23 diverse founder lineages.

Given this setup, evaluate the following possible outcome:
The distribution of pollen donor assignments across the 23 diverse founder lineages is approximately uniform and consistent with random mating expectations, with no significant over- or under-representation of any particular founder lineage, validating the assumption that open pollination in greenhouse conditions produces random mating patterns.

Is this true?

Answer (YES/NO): NO